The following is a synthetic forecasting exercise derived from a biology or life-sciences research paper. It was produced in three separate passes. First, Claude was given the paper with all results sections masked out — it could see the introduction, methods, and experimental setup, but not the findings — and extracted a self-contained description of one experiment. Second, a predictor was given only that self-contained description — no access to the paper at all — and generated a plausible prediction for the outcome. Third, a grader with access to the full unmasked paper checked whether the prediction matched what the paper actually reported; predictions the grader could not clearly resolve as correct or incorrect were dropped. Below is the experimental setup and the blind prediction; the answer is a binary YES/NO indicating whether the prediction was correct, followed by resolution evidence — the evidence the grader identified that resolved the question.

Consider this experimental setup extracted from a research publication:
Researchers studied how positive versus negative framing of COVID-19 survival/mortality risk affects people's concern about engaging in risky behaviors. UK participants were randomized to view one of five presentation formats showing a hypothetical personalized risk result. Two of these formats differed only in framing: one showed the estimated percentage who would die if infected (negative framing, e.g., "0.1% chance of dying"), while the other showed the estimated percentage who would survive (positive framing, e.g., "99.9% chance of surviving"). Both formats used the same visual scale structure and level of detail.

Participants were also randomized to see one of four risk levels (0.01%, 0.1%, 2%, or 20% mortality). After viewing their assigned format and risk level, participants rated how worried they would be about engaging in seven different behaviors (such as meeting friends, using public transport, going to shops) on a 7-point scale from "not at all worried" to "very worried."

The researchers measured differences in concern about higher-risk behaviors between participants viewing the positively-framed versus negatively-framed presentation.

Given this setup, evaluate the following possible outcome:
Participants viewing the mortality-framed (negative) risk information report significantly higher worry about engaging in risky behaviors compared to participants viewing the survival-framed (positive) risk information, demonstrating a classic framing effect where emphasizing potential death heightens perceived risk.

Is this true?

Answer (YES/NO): NO